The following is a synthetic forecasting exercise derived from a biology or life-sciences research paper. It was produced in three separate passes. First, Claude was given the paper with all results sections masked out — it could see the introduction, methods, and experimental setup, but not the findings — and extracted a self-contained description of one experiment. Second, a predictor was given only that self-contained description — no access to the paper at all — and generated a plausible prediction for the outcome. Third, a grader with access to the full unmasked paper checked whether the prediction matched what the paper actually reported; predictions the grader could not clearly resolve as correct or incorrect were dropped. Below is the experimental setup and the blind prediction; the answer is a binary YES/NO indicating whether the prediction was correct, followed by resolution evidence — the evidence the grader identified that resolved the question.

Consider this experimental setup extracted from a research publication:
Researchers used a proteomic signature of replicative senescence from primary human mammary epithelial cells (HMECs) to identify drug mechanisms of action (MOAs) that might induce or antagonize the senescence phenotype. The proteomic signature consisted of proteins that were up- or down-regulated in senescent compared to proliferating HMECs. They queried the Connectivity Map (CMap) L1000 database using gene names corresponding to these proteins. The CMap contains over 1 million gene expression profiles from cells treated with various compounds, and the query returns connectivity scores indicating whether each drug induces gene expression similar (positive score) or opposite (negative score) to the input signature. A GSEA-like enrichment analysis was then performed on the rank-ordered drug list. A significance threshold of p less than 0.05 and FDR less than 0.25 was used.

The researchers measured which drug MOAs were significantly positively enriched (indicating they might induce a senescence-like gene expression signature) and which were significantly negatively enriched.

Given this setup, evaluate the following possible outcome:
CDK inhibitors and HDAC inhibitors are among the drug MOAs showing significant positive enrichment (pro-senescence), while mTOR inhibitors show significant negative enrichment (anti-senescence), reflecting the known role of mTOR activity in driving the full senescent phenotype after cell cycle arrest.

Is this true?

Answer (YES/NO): NO